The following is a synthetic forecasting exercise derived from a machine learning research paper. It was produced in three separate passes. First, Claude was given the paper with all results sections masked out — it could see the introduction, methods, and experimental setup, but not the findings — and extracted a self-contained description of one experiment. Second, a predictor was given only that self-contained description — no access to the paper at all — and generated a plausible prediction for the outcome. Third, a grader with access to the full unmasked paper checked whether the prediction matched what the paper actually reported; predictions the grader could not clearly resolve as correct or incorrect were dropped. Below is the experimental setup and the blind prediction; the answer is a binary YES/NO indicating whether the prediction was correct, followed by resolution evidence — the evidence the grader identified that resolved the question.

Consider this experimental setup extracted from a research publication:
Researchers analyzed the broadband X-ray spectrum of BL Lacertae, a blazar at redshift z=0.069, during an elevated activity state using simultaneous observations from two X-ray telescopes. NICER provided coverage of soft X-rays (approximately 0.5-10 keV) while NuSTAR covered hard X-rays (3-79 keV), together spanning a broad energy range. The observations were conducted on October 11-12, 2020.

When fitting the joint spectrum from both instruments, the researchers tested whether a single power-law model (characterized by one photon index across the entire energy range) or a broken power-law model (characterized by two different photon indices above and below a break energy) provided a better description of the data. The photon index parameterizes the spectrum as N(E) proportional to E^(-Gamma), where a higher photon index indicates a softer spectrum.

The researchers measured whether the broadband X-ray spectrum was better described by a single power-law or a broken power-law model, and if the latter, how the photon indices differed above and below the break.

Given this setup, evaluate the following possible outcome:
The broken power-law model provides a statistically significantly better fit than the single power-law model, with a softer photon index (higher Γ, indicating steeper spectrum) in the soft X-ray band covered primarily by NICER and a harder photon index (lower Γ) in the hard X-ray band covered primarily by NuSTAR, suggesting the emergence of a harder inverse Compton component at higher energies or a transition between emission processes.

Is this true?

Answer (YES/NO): YES